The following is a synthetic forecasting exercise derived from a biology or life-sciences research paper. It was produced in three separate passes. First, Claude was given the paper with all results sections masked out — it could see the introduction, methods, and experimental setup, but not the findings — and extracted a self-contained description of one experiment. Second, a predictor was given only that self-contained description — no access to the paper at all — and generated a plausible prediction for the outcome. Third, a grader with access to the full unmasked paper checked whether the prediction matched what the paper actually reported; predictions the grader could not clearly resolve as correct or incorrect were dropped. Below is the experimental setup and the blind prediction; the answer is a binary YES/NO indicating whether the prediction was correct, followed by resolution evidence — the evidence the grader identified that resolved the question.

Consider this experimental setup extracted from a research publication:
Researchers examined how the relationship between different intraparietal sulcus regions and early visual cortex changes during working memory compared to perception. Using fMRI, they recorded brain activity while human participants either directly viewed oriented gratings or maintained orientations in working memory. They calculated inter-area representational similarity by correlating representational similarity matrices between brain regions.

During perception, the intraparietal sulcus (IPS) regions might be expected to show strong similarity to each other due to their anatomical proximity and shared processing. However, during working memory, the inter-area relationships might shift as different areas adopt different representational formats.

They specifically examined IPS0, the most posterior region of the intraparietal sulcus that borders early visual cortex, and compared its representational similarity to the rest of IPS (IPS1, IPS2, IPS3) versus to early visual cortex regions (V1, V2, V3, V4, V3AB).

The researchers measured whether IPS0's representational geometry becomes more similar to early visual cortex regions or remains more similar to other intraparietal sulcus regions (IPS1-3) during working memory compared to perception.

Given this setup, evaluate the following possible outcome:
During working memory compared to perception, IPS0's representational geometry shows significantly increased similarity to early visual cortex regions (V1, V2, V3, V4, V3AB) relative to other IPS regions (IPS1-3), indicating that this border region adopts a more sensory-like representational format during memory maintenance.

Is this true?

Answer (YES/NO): NO